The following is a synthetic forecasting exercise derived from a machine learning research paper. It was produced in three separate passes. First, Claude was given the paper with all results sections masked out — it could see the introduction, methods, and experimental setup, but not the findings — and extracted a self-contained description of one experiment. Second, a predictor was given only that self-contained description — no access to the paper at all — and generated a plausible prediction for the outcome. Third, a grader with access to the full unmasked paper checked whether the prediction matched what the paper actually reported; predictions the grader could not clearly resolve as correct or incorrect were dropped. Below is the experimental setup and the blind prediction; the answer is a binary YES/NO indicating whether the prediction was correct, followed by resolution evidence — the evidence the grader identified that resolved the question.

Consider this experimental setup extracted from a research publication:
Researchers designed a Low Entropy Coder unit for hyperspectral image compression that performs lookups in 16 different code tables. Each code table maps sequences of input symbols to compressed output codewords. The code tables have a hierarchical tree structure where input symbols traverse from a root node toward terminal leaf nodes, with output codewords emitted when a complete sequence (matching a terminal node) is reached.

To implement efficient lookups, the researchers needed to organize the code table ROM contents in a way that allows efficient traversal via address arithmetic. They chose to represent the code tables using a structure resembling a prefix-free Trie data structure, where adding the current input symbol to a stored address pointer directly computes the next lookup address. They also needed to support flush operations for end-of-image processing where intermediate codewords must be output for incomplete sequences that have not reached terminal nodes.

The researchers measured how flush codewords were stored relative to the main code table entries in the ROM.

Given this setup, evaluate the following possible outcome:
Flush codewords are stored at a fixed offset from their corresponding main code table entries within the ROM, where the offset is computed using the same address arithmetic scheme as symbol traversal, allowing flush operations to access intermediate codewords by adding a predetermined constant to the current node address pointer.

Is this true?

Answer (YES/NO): NO